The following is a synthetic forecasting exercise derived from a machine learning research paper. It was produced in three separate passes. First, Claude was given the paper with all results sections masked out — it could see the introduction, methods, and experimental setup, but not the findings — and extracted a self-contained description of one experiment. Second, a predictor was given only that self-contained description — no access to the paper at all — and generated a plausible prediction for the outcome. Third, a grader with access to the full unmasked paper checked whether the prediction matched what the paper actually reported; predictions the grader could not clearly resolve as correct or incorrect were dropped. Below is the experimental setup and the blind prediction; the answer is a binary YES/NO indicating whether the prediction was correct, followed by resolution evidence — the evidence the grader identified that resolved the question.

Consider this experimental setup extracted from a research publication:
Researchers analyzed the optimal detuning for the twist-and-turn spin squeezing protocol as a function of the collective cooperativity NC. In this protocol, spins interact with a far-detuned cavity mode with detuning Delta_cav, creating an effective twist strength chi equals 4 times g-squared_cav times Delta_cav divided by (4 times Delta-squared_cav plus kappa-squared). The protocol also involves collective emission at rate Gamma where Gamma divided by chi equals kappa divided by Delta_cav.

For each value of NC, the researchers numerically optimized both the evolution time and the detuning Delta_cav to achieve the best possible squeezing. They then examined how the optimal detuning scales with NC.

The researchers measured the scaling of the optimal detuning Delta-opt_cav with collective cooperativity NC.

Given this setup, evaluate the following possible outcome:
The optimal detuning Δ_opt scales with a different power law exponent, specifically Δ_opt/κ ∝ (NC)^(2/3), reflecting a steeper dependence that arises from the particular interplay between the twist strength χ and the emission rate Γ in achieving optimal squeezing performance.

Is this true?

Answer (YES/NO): NO